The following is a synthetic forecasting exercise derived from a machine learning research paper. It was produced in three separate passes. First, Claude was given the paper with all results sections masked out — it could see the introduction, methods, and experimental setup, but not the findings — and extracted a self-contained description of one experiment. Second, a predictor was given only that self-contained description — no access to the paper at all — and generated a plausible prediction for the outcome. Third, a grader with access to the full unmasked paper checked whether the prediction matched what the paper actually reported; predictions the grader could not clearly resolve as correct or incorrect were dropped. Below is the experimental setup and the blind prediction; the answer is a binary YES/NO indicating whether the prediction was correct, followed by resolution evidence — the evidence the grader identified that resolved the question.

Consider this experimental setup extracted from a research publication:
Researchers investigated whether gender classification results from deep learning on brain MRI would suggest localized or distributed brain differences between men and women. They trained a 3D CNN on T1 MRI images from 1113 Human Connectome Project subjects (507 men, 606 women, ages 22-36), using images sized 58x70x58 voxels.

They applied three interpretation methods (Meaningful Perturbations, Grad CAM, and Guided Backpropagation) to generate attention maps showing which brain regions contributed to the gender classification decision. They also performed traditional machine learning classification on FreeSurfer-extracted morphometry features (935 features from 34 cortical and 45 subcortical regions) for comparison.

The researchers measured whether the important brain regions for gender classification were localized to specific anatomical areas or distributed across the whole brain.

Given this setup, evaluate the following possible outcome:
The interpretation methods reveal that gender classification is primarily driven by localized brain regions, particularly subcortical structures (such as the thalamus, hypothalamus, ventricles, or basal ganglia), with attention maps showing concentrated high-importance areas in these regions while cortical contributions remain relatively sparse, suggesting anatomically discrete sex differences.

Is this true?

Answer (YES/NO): NO